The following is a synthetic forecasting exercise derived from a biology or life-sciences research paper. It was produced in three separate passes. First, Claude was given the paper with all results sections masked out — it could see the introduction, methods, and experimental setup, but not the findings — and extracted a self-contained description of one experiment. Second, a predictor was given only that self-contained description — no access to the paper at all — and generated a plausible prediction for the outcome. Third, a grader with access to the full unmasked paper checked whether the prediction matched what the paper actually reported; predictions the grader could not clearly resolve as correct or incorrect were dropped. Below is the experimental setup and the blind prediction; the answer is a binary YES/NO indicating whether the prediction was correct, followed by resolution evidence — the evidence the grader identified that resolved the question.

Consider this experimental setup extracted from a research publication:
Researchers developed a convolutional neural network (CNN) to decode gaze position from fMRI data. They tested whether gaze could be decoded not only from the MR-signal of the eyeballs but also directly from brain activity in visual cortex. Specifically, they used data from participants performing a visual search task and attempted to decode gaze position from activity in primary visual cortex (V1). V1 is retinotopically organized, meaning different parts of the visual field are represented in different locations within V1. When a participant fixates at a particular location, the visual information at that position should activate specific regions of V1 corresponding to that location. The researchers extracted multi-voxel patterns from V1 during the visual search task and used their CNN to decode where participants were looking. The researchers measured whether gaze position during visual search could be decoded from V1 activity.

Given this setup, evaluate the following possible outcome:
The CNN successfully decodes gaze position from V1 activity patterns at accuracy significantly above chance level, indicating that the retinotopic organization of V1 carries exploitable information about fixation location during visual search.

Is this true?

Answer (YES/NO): YES